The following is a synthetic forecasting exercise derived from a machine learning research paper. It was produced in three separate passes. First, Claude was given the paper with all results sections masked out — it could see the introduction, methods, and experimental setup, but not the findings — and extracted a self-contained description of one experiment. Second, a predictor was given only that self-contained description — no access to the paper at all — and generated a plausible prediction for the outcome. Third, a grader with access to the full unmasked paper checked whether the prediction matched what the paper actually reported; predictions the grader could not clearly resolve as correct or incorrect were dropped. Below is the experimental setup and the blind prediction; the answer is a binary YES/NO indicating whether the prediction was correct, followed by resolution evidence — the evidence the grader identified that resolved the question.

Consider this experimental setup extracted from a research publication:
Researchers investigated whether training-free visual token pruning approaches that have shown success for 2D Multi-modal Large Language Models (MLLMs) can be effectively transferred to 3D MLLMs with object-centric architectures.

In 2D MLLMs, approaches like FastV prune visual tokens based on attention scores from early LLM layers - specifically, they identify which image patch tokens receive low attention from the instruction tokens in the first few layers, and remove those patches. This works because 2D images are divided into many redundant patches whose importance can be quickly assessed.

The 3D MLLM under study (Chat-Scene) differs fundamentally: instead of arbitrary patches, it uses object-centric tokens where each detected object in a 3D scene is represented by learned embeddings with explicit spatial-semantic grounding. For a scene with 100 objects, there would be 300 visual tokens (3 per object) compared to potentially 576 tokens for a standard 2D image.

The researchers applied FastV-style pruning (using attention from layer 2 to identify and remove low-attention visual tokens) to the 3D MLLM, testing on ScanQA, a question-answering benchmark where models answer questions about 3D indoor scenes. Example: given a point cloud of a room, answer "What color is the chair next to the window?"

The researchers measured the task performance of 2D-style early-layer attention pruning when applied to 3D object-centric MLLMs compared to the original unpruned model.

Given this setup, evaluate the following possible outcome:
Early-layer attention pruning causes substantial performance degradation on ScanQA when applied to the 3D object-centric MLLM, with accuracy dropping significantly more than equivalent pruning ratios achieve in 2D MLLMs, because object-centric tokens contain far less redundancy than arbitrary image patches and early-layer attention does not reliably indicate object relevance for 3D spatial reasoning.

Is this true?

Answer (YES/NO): NO